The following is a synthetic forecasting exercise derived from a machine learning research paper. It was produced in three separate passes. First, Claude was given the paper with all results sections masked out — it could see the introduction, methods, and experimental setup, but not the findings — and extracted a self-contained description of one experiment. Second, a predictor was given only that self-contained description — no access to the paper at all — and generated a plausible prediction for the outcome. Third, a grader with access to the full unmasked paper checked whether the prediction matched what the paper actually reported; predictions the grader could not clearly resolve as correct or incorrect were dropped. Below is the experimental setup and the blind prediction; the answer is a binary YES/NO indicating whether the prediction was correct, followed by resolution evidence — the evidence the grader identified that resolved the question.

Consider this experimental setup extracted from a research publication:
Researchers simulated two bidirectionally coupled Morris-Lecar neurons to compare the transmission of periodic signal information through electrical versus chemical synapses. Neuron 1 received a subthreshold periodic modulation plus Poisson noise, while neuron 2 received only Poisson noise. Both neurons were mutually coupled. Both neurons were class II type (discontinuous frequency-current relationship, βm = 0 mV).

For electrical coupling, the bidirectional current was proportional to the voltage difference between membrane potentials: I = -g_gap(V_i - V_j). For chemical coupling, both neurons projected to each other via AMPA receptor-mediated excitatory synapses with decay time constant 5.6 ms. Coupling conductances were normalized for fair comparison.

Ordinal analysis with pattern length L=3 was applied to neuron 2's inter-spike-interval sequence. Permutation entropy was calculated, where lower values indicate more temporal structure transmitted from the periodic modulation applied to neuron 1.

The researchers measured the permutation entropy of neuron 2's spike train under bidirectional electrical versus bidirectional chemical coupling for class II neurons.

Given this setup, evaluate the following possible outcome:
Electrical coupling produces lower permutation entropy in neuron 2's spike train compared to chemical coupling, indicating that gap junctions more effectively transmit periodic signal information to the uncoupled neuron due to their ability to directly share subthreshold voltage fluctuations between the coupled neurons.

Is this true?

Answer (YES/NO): YES